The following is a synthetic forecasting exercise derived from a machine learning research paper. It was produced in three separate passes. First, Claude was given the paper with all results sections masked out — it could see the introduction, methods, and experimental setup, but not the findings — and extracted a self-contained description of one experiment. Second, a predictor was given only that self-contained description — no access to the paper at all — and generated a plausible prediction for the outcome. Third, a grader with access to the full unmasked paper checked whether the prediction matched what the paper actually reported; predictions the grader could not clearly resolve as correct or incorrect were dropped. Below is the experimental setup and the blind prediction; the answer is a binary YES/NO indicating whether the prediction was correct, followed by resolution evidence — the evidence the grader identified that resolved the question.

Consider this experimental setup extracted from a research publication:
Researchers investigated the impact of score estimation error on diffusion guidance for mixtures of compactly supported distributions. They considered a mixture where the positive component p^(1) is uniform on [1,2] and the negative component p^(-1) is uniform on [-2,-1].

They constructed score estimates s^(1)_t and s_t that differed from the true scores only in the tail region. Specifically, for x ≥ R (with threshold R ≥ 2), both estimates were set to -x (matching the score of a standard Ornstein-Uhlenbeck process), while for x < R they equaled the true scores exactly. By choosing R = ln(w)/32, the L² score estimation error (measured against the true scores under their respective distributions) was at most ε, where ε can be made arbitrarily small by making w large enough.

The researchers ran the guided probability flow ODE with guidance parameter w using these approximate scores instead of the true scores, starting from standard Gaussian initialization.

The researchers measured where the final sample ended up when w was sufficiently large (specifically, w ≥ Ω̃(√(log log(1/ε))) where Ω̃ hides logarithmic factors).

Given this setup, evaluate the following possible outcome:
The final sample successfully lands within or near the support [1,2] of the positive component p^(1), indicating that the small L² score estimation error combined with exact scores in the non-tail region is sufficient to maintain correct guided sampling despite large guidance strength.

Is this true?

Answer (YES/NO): NO